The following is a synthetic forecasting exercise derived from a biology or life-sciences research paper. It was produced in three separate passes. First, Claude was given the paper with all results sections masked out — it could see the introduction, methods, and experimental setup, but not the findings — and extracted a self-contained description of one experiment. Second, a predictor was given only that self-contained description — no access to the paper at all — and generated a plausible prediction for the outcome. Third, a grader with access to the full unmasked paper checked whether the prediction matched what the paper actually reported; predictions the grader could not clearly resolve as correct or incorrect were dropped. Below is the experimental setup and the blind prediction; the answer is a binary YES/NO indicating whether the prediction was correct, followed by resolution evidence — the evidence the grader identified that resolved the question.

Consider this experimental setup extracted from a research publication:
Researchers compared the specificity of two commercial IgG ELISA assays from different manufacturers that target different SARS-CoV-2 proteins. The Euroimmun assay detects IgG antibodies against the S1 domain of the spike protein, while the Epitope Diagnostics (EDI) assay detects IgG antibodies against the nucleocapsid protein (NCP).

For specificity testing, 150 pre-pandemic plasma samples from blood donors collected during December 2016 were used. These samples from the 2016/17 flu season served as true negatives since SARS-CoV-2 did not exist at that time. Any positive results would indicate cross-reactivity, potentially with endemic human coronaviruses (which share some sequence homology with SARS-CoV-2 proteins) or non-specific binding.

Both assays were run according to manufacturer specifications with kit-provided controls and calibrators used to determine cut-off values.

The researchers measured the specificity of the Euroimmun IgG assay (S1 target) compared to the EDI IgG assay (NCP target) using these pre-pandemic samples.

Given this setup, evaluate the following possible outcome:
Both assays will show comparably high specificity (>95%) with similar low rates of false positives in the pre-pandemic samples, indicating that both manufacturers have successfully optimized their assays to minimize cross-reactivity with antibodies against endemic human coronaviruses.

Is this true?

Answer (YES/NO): NO